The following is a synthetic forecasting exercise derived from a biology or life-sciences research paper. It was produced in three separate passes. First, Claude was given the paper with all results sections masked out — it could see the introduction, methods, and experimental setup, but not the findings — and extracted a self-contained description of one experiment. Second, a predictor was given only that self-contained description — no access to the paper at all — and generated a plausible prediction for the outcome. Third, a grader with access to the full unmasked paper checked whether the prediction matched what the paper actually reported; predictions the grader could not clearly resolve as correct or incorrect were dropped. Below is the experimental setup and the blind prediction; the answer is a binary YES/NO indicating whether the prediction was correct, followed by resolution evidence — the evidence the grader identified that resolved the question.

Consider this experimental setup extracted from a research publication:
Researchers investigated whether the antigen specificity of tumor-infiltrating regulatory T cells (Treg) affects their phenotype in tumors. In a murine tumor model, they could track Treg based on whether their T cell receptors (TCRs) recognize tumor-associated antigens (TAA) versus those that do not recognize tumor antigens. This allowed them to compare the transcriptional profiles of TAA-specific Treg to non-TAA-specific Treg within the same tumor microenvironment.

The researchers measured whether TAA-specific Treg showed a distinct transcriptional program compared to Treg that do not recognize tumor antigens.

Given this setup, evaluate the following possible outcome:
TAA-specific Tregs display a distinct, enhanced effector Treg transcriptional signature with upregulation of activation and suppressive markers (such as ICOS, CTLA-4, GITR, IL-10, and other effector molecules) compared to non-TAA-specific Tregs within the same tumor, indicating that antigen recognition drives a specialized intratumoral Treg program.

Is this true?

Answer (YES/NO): NO